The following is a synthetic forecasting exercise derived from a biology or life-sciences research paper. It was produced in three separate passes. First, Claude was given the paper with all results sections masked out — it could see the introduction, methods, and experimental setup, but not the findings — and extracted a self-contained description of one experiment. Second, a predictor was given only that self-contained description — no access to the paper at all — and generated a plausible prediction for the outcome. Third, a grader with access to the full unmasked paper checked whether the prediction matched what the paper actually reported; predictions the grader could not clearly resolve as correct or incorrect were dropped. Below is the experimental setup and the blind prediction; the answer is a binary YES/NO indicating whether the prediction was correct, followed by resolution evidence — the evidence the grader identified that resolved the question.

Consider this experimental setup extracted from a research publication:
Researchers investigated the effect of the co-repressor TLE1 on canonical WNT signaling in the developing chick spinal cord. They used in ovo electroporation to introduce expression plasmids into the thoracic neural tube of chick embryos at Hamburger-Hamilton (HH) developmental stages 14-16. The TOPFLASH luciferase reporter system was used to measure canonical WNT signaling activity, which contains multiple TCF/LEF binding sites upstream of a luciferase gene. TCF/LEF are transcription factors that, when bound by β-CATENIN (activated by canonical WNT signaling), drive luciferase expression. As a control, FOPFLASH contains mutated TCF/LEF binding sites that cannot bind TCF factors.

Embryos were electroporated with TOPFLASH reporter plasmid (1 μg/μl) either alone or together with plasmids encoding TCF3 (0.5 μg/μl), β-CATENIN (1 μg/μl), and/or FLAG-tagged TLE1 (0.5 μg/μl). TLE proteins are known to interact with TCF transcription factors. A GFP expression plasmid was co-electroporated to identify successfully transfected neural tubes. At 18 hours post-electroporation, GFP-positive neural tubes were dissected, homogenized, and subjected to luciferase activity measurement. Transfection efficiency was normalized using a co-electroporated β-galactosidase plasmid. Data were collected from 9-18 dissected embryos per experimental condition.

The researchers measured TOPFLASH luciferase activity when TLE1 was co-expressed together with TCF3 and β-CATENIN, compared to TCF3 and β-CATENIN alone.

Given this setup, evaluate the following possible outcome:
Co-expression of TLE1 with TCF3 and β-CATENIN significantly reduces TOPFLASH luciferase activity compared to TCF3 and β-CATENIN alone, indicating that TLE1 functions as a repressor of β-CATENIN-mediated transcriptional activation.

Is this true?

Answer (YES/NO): YES